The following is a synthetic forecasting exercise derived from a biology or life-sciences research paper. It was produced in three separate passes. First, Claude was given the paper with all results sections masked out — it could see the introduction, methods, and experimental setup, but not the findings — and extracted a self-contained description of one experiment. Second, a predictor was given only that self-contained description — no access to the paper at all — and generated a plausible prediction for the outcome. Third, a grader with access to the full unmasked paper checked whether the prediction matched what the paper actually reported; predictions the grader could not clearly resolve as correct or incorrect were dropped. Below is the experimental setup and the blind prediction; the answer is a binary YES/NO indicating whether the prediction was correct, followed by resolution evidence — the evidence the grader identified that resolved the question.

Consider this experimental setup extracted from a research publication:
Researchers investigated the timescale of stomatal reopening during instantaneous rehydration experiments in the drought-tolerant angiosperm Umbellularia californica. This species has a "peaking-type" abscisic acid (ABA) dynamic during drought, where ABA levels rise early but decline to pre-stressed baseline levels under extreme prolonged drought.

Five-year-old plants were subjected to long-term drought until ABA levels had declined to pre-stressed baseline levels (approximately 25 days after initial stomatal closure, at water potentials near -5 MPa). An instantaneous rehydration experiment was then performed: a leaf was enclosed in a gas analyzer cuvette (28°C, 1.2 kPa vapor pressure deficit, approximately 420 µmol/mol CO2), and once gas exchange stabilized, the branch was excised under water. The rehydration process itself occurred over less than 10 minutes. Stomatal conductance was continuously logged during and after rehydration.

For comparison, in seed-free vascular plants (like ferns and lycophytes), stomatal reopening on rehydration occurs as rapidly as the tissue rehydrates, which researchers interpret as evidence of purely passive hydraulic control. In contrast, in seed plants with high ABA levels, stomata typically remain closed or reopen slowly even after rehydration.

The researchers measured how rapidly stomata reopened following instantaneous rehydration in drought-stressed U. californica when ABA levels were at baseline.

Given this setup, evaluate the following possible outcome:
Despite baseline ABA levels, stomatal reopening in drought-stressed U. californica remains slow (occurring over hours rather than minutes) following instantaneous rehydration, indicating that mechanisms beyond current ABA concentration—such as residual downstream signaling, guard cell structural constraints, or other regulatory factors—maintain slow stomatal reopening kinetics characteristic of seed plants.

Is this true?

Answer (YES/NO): NO